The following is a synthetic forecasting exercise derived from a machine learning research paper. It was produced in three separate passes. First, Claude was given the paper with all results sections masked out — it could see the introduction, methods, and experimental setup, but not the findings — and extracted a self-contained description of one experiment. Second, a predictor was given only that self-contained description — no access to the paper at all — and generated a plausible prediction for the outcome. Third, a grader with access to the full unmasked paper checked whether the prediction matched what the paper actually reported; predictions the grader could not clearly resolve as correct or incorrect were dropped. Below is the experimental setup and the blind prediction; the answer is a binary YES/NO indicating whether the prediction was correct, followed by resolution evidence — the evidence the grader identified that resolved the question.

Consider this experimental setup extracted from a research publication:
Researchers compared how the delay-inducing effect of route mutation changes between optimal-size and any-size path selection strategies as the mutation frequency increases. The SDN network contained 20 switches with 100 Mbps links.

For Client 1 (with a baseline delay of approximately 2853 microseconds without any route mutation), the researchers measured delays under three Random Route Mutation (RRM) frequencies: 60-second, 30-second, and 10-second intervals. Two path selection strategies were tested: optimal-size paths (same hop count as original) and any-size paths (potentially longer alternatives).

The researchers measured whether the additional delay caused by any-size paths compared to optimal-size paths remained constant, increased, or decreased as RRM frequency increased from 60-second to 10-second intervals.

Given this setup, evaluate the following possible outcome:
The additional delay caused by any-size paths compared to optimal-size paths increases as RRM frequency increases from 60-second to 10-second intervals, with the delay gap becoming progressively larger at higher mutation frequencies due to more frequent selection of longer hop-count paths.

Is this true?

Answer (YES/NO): NO